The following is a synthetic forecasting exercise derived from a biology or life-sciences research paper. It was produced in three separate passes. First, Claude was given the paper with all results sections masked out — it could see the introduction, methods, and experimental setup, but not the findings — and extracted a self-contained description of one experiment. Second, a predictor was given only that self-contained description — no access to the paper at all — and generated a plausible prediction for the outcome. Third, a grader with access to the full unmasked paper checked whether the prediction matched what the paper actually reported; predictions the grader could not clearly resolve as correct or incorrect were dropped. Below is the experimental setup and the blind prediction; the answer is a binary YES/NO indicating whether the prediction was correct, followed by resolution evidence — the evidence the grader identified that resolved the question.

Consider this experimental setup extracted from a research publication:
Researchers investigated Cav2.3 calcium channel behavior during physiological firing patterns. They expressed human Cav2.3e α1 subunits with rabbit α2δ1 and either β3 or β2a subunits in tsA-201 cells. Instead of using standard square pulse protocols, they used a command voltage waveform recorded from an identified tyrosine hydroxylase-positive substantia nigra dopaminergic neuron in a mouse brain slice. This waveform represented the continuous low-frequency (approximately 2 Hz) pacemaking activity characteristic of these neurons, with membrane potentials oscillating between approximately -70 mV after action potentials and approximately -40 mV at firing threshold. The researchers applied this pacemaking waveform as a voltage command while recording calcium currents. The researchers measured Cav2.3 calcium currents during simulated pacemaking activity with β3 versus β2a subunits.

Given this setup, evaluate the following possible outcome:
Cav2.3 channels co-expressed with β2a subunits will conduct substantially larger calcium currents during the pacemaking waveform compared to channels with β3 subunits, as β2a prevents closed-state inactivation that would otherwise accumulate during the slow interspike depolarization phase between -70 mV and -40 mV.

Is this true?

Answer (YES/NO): NO